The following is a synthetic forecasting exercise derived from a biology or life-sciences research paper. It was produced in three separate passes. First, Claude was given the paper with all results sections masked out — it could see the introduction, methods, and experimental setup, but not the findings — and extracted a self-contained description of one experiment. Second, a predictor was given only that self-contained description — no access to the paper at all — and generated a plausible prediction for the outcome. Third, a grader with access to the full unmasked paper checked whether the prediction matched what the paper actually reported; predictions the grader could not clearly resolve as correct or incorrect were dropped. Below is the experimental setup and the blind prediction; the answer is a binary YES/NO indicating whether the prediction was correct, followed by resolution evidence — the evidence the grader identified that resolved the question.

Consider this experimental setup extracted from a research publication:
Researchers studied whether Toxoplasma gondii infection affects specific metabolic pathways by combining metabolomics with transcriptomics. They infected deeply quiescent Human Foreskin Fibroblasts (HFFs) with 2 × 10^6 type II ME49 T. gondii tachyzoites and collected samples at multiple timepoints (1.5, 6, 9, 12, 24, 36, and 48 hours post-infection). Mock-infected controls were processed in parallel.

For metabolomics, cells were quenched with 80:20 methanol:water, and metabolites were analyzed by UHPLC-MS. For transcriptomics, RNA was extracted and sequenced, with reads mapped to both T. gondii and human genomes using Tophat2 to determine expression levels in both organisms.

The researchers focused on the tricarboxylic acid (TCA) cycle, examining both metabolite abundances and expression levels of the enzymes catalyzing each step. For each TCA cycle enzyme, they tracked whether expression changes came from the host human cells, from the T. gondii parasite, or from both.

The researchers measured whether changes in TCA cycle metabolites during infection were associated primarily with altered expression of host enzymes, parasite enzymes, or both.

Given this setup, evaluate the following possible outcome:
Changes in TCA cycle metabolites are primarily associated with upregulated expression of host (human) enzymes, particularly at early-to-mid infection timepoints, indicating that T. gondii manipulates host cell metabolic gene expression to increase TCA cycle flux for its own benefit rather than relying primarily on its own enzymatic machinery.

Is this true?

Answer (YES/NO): NO